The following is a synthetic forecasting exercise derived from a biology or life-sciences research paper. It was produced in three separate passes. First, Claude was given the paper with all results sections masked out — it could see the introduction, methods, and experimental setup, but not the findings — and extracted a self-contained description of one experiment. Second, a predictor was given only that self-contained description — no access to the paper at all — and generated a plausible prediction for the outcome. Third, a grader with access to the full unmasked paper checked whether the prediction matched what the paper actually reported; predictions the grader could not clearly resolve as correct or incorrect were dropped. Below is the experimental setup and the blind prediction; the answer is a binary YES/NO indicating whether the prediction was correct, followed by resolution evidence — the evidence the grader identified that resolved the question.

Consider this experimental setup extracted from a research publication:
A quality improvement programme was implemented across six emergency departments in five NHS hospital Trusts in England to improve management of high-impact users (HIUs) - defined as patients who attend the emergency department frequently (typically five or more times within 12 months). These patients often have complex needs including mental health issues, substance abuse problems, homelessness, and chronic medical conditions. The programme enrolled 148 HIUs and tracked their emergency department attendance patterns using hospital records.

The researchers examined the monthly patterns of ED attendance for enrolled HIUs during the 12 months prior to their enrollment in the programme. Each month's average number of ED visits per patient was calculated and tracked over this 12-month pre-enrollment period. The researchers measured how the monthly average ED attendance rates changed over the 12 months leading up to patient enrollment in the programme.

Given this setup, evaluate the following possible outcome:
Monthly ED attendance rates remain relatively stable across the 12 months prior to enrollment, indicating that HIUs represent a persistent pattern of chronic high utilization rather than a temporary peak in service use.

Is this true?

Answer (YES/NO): NO